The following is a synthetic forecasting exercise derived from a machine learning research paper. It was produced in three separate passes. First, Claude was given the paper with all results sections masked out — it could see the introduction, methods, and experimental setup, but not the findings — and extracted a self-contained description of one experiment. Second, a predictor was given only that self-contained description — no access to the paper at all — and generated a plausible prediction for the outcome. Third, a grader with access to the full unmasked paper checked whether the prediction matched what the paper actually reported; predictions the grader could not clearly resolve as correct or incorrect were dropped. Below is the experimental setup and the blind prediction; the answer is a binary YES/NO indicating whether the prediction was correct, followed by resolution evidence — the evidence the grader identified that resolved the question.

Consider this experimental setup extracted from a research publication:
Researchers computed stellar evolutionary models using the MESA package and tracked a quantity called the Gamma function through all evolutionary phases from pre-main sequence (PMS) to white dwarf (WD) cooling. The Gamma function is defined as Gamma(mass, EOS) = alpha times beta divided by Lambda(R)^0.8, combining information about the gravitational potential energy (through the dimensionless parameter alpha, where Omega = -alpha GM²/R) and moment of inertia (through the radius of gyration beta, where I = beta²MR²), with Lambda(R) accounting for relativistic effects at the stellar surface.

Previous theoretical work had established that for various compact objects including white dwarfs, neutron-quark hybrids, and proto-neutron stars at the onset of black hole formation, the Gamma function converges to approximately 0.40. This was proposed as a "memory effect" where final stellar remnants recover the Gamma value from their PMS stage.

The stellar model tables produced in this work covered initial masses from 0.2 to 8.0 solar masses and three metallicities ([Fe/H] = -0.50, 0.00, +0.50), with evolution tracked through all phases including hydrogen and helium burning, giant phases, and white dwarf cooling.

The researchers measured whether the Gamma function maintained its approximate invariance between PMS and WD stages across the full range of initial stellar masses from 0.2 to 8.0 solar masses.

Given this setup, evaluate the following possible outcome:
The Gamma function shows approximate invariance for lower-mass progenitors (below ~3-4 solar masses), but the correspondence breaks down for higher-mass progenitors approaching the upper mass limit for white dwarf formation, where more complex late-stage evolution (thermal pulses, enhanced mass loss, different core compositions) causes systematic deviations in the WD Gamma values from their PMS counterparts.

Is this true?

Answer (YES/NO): NO